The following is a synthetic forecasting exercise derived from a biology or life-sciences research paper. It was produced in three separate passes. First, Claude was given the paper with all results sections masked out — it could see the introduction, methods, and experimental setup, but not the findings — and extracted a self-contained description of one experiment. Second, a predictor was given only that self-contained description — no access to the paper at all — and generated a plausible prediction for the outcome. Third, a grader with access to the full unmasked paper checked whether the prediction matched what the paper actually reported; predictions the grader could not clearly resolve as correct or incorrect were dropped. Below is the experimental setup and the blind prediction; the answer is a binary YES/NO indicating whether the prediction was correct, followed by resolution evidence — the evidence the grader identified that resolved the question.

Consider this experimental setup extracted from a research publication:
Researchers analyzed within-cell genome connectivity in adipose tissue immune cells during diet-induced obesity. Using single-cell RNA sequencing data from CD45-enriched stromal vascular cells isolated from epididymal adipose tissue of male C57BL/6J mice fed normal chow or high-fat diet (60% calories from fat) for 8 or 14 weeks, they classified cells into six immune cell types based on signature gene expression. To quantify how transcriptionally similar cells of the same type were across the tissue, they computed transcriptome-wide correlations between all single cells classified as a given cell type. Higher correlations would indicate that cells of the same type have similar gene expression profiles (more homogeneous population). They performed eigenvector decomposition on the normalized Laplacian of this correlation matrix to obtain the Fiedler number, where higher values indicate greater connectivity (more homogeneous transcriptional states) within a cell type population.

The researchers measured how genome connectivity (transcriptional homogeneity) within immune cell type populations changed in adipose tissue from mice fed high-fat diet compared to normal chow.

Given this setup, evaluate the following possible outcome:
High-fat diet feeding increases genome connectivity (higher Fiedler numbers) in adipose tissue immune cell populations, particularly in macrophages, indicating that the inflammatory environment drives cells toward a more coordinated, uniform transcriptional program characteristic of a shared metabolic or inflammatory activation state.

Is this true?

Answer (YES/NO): NO